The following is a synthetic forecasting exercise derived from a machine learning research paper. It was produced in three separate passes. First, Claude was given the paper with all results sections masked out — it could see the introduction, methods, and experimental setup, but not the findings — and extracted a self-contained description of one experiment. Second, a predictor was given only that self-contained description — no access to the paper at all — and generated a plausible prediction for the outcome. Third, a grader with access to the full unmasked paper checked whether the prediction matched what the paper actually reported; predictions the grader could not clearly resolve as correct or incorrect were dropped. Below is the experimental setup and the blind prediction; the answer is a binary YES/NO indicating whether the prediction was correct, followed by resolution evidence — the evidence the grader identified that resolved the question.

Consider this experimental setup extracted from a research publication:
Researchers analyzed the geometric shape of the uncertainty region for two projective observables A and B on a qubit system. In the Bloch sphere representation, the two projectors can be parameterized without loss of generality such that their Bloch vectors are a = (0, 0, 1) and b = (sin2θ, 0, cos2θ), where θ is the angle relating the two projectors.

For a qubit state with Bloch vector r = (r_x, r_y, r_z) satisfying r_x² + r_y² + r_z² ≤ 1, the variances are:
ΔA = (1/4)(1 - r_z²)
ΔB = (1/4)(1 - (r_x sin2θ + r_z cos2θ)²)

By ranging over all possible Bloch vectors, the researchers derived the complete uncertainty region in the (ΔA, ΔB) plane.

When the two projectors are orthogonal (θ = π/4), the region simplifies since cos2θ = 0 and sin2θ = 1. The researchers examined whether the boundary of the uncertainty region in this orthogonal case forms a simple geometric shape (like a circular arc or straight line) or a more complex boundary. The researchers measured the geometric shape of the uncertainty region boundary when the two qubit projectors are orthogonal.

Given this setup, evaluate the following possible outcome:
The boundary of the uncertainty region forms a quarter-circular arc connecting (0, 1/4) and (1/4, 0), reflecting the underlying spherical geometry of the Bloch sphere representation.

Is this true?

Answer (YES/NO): NO